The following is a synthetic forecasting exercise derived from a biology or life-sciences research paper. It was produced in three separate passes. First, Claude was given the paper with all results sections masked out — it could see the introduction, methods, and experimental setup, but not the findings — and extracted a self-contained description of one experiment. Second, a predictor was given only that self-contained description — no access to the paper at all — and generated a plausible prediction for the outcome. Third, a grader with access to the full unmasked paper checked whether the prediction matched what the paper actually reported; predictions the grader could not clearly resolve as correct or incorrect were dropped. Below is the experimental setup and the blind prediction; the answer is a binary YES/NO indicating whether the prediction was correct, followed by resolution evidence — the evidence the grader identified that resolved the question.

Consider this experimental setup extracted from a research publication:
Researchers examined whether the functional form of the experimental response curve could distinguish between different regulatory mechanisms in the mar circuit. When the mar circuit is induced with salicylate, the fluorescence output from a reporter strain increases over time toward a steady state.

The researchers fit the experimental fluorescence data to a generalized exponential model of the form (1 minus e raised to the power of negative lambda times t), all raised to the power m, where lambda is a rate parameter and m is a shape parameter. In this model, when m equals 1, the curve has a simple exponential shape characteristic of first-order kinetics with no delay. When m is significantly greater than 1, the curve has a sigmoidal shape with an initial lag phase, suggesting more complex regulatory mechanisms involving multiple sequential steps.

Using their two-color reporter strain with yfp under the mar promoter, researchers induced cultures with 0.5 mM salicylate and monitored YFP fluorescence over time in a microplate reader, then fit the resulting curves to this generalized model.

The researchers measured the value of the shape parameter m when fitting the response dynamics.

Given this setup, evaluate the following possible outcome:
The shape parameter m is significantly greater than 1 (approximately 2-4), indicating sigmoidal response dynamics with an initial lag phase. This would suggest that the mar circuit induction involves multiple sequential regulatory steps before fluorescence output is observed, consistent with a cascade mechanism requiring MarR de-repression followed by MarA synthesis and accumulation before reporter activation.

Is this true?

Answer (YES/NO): NO